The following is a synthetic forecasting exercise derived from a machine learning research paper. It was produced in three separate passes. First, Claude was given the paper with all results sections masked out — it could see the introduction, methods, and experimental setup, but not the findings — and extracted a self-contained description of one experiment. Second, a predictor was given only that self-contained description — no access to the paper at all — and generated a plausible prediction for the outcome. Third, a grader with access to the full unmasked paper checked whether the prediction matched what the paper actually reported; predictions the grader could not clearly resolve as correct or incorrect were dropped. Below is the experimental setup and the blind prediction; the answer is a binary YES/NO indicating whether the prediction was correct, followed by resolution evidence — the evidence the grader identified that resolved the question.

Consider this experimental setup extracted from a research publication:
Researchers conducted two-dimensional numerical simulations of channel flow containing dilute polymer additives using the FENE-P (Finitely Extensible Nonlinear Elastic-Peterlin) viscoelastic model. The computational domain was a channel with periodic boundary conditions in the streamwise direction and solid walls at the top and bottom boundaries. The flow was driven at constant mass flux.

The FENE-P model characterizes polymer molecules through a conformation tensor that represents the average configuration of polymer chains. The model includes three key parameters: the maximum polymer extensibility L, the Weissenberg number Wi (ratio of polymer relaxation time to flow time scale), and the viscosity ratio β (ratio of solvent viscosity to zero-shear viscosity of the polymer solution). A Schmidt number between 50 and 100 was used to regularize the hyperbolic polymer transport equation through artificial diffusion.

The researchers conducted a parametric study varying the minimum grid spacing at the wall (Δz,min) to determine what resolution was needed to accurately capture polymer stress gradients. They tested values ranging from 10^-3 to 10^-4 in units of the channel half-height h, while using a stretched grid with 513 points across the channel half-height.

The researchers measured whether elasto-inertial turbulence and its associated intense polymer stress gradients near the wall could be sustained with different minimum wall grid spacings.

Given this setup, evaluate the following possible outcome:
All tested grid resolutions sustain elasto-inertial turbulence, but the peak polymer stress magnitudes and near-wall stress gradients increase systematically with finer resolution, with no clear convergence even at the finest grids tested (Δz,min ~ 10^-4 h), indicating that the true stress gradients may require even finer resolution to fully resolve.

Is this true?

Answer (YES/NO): NO